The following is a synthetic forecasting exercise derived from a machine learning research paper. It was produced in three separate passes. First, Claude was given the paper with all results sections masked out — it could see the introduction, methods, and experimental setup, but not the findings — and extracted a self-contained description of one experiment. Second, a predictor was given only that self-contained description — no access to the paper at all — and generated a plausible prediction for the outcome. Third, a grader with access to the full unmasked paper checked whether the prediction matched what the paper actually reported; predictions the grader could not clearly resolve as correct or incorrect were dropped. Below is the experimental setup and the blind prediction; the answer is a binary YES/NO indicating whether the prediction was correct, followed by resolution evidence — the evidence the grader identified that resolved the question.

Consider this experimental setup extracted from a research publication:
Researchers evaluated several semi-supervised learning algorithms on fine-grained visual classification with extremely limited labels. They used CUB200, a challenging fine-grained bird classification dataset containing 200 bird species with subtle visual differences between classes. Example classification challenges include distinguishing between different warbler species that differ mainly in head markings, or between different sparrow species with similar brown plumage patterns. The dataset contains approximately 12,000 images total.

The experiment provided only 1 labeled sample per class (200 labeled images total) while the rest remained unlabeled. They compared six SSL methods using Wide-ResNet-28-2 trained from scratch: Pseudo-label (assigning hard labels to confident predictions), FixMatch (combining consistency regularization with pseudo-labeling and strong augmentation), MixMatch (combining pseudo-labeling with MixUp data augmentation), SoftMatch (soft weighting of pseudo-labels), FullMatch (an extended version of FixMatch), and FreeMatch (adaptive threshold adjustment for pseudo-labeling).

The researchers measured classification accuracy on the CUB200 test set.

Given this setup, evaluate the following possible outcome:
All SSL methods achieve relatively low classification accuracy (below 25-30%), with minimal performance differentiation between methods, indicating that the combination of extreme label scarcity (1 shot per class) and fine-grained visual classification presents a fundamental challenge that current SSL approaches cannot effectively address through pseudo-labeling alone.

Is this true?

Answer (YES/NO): YES